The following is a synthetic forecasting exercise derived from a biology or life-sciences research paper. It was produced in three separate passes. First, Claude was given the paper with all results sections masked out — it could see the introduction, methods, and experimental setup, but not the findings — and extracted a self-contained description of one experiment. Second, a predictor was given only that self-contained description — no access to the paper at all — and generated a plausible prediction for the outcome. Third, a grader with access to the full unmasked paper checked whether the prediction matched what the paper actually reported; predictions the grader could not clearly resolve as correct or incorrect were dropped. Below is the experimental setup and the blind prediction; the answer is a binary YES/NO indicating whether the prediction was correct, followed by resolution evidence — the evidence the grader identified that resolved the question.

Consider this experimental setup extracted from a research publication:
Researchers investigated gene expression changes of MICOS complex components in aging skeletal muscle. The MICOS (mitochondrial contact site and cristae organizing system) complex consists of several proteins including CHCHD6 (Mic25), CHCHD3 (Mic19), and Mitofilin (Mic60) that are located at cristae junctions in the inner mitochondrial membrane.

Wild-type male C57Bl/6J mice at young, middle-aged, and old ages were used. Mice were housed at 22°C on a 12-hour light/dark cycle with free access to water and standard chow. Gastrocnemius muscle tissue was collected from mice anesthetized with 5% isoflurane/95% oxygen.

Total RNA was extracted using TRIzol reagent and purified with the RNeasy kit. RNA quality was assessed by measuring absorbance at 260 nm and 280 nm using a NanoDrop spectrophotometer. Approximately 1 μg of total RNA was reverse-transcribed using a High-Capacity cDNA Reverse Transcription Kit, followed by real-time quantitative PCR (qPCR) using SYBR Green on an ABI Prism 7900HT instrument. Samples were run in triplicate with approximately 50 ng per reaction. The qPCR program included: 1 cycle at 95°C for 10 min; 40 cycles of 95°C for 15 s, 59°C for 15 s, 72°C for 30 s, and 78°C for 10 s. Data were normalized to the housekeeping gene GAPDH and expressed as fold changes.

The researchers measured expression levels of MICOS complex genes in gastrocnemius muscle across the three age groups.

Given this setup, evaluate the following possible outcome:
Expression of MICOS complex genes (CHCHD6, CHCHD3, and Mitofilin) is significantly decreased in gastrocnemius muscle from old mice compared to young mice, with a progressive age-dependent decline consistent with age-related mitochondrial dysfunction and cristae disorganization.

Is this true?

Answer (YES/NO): YES